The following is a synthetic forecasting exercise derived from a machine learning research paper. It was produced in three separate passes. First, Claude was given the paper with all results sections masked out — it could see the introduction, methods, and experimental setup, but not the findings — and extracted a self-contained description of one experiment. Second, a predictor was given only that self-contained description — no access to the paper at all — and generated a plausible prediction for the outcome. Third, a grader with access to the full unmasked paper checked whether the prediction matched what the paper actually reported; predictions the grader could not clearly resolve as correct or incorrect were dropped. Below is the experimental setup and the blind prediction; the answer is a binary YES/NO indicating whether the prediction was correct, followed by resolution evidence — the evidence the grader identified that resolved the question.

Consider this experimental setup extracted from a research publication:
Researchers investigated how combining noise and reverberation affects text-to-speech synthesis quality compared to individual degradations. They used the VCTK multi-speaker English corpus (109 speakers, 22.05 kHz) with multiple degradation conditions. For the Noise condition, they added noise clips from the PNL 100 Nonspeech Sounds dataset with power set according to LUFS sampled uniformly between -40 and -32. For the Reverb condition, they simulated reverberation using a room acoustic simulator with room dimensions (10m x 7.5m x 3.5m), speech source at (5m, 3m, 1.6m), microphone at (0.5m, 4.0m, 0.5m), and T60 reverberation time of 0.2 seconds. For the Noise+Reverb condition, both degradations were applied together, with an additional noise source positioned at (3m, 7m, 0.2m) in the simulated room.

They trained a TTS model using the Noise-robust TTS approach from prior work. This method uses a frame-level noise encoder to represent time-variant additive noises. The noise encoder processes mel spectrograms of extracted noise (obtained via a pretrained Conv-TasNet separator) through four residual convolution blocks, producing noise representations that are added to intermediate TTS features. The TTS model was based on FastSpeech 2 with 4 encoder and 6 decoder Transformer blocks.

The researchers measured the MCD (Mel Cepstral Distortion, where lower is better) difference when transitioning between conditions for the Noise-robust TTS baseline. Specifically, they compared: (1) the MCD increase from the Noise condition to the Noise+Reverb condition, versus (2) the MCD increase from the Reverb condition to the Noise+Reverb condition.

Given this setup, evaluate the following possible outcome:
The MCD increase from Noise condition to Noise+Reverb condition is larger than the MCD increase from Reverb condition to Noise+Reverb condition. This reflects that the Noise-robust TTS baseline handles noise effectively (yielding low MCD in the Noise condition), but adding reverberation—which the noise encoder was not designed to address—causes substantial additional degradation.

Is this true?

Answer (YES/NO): YES